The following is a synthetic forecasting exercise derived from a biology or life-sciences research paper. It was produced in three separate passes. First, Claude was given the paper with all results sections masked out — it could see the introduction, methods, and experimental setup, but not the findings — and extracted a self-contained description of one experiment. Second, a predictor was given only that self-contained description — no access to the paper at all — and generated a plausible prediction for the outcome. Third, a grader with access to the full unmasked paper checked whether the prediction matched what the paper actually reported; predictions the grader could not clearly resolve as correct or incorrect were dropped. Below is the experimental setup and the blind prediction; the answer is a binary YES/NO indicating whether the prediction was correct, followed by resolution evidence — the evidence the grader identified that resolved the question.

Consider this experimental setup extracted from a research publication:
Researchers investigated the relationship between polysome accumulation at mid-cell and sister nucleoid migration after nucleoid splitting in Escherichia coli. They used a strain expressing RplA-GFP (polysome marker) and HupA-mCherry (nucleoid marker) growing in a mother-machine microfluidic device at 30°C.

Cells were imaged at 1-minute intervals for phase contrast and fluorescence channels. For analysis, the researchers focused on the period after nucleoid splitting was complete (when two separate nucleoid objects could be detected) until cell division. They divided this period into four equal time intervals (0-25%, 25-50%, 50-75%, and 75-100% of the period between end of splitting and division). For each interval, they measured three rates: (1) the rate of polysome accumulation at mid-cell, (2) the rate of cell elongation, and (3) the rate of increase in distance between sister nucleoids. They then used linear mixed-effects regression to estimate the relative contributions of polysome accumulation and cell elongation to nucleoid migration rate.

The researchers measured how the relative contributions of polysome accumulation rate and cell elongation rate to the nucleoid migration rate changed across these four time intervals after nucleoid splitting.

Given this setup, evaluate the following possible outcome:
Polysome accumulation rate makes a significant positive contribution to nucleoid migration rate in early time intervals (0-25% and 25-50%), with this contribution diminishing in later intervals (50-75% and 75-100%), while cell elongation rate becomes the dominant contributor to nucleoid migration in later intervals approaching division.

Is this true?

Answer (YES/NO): YES